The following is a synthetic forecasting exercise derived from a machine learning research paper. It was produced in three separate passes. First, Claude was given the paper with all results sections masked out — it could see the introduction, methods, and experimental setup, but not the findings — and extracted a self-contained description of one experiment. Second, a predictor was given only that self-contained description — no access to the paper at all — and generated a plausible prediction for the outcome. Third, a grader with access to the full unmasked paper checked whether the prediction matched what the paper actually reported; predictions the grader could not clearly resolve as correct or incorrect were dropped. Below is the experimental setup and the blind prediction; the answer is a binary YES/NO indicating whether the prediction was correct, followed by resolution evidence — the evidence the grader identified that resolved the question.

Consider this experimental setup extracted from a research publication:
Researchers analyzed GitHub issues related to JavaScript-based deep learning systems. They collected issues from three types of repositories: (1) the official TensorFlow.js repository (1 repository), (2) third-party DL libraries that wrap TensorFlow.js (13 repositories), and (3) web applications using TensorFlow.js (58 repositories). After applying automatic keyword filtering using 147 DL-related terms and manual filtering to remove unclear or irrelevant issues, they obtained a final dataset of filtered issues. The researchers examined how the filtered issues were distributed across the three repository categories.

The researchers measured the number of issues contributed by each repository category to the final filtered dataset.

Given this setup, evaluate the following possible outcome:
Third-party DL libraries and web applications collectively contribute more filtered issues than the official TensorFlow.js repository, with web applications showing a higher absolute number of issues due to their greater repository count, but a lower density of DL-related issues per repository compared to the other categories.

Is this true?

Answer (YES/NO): NO